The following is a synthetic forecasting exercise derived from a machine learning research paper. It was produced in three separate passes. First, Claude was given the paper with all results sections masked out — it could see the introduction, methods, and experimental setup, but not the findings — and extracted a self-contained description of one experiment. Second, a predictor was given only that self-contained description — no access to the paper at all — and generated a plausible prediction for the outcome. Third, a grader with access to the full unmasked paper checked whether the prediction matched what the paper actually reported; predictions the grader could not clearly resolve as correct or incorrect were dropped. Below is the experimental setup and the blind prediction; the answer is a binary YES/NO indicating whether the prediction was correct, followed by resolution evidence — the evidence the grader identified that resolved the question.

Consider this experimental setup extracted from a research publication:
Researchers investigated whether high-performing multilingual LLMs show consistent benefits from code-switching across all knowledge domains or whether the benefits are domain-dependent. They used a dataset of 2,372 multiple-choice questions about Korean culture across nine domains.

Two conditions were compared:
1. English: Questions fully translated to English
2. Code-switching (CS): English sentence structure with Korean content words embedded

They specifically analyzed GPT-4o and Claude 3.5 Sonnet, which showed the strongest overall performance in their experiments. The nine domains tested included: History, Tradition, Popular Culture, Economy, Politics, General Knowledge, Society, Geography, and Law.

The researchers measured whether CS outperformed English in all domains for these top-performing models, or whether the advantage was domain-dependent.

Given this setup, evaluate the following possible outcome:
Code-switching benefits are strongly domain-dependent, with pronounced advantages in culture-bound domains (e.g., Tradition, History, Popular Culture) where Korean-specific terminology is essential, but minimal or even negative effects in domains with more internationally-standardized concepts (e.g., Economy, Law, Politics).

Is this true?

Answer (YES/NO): NO